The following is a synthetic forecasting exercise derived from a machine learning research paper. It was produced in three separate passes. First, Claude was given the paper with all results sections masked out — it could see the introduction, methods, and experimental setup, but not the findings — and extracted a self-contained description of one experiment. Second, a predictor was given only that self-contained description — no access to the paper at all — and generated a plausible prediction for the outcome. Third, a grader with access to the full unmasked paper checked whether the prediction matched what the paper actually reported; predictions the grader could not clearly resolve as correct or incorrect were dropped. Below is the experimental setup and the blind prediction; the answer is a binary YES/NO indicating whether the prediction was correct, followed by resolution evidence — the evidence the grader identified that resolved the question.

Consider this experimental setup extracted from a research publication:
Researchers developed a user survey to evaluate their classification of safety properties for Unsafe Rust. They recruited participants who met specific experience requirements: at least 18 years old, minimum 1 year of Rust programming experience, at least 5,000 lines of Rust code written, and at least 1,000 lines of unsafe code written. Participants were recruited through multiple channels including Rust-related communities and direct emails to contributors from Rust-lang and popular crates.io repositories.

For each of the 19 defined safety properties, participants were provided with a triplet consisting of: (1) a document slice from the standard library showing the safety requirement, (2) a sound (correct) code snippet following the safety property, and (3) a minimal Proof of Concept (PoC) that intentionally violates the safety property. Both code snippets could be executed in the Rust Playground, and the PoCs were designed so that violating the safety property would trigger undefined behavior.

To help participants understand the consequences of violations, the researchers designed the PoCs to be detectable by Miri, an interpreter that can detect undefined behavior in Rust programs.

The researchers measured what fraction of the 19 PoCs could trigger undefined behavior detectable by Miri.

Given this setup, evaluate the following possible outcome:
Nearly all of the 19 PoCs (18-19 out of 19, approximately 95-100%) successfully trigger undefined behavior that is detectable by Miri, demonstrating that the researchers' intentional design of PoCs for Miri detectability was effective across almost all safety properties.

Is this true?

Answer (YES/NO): YES